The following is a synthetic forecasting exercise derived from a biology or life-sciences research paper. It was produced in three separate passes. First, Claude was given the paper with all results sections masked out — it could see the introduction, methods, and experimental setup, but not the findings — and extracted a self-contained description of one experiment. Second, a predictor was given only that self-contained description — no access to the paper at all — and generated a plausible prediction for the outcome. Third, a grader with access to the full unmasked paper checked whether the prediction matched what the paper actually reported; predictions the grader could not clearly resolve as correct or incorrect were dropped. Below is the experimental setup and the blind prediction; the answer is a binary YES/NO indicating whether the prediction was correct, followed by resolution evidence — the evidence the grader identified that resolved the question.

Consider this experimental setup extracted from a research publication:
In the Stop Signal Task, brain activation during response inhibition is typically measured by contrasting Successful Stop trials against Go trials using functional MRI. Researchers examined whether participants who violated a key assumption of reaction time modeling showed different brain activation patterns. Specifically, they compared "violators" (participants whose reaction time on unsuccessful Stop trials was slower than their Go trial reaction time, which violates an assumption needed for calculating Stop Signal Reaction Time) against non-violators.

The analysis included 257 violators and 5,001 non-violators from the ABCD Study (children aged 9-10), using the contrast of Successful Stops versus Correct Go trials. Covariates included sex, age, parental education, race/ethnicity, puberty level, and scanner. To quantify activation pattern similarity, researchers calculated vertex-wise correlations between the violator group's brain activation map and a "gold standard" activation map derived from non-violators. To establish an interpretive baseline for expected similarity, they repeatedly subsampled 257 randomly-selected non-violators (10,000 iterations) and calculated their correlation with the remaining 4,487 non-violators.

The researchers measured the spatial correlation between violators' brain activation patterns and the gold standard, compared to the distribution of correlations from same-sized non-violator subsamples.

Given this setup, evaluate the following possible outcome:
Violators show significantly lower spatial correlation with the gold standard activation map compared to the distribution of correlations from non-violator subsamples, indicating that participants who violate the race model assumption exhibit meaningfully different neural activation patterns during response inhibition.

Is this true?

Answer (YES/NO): NO